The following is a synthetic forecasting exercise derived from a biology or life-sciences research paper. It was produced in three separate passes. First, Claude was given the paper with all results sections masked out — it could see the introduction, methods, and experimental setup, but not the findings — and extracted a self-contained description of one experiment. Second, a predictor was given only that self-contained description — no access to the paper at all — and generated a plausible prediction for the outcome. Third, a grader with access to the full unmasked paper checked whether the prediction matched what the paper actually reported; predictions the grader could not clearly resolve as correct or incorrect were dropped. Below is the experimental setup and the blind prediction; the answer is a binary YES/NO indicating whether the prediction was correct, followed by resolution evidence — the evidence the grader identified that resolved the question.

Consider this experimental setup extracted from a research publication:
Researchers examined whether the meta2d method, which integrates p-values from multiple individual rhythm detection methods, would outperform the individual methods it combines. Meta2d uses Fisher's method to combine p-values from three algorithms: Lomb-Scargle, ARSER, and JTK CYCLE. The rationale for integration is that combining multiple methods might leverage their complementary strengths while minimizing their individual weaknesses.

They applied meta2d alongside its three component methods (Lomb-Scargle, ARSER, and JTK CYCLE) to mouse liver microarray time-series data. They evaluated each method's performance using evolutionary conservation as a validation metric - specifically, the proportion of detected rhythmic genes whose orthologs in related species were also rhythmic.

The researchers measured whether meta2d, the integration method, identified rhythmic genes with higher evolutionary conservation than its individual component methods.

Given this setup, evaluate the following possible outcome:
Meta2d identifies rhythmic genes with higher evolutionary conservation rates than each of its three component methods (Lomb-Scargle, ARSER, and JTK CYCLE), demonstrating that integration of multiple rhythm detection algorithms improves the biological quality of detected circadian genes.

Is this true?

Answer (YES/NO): NO